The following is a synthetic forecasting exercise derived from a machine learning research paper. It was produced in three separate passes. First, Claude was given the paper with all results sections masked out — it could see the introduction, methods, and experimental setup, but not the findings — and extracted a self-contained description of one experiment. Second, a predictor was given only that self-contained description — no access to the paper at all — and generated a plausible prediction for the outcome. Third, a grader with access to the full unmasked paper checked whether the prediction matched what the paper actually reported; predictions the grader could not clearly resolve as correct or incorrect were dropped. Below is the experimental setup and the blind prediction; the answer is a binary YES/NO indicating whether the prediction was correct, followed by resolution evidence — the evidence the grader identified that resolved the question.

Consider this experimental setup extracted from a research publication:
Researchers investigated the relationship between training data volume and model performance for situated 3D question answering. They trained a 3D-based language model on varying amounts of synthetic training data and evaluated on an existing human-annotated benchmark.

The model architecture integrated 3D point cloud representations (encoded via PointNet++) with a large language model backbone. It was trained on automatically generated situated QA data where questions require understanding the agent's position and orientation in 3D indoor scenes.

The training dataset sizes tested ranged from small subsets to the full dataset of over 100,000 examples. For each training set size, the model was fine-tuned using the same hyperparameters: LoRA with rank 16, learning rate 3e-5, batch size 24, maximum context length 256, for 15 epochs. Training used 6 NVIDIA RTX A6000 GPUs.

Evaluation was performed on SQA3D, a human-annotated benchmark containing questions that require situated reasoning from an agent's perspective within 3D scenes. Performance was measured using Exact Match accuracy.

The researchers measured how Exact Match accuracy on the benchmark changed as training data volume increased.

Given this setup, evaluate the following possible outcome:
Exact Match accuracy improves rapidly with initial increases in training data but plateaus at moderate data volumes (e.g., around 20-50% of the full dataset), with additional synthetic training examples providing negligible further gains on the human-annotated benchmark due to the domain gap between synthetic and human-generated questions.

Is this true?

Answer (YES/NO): NO